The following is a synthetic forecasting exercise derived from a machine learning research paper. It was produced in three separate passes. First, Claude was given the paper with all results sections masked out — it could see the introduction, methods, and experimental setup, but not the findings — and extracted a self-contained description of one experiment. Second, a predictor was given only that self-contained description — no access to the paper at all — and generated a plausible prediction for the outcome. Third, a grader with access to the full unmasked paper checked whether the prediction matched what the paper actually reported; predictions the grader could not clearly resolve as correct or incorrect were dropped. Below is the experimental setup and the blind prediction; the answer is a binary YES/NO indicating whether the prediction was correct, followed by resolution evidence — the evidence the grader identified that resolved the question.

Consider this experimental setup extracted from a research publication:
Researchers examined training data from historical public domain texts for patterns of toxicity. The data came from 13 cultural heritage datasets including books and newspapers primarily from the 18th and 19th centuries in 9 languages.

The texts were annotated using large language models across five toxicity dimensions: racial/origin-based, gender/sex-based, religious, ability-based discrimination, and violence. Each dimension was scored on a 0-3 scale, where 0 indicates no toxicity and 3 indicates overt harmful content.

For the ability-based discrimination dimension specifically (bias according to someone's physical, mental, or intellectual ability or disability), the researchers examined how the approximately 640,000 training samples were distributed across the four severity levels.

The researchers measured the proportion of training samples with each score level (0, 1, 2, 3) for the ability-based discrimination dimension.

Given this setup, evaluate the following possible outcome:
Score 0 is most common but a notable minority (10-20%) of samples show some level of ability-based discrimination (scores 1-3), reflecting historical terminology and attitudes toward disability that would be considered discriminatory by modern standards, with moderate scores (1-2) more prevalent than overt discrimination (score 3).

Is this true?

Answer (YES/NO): NO